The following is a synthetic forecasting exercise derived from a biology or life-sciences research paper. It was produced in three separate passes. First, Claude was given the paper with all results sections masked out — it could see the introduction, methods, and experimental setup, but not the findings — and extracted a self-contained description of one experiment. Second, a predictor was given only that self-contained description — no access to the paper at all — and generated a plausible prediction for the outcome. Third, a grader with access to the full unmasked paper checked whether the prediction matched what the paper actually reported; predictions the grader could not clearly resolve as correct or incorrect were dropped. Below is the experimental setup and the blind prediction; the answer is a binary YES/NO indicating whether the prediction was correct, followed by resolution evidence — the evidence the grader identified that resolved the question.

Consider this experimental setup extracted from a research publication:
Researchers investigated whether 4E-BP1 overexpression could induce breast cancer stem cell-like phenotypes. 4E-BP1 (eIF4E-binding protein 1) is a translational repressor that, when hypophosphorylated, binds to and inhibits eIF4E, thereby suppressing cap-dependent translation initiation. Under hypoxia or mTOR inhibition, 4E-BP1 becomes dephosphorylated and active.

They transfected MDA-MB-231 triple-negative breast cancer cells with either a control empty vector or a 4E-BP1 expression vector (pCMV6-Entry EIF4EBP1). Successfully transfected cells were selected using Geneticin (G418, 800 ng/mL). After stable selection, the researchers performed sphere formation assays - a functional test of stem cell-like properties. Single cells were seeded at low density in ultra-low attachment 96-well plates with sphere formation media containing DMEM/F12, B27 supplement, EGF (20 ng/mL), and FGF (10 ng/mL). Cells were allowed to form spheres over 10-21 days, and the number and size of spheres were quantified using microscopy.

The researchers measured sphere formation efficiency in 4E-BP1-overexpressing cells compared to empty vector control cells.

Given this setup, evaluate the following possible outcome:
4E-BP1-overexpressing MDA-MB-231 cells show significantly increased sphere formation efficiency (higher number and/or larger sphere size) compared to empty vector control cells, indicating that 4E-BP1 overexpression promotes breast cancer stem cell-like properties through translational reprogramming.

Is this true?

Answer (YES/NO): YES